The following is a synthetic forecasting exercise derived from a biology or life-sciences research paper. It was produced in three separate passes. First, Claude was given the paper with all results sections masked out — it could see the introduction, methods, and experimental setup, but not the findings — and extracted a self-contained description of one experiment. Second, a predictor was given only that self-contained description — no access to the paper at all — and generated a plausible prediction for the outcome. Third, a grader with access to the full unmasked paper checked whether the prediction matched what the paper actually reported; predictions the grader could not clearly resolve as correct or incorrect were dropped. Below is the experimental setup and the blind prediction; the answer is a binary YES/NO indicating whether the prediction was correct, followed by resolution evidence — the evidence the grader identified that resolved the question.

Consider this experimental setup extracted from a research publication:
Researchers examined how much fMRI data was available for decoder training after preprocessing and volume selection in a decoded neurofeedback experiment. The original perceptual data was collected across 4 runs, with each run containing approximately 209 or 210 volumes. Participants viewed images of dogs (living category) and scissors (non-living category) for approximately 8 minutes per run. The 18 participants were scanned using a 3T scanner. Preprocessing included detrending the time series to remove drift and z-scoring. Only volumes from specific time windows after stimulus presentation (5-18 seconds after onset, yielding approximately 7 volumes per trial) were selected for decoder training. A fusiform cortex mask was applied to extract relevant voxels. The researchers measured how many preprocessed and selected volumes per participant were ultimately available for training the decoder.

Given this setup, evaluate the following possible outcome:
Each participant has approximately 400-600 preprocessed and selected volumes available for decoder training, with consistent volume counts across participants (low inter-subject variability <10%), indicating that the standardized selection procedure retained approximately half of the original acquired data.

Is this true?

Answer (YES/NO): NO